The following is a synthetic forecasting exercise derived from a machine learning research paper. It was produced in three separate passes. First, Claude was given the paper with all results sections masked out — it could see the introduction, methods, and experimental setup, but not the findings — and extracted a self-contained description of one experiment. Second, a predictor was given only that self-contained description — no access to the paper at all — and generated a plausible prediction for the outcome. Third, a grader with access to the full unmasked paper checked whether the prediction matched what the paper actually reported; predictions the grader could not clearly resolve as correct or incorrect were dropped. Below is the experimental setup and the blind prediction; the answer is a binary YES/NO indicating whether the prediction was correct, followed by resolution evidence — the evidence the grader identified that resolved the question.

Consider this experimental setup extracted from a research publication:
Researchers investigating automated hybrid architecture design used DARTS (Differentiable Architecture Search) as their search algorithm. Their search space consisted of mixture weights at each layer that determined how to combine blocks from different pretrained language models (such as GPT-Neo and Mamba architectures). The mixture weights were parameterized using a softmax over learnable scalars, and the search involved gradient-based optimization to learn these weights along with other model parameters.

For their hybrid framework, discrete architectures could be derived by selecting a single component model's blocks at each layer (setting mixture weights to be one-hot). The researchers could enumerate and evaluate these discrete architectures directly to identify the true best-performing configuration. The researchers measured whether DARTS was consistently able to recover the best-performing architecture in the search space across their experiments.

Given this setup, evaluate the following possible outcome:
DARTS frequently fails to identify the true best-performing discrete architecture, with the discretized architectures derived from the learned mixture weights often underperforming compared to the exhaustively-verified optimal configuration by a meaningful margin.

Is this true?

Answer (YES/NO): YES